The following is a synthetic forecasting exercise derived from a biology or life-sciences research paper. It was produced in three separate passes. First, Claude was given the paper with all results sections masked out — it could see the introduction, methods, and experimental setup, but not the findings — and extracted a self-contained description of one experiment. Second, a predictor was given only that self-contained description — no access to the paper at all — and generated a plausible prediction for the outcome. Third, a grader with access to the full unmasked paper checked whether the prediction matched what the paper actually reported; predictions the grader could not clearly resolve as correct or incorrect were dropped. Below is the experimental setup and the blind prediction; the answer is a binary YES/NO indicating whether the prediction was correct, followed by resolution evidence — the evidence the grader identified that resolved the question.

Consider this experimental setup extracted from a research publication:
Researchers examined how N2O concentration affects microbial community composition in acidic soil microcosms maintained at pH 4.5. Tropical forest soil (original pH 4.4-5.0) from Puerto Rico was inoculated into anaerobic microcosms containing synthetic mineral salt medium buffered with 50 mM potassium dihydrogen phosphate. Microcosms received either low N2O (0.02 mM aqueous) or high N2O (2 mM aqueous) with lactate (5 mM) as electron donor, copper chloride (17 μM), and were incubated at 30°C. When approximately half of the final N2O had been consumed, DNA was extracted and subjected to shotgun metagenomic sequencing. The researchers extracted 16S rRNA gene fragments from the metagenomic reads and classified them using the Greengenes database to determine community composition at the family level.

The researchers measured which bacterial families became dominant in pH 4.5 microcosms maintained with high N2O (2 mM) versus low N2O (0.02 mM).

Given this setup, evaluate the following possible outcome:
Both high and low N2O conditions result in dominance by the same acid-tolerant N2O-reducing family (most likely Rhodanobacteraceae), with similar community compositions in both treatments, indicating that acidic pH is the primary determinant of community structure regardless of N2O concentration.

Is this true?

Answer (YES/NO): NO